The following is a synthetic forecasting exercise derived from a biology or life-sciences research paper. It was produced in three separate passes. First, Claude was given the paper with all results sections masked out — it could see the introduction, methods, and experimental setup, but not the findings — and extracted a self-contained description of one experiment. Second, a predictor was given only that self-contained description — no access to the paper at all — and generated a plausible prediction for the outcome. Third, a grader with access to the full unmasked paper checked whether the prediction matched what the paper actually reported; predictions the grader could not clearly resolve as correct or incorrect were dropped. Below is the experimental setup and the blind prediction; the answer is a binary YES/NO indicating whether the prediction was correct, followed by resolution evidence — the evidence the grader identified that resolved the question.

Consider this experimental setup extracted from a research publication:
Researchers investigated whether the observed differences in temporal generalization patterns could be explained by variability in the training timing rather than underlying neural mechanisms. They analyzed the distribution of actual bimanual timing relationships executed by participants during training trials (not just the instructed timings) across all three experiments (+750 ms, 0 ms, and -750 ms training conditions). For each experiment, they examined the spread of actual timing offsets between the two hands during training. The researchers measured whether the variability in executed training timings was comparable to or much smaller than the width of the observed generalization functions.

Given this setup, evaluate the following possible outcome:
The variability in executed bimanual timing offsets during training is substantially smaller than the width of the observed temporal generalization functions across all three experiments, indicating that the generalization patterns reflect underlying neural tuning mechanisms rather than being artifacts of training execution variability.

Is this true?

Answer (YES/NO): YES